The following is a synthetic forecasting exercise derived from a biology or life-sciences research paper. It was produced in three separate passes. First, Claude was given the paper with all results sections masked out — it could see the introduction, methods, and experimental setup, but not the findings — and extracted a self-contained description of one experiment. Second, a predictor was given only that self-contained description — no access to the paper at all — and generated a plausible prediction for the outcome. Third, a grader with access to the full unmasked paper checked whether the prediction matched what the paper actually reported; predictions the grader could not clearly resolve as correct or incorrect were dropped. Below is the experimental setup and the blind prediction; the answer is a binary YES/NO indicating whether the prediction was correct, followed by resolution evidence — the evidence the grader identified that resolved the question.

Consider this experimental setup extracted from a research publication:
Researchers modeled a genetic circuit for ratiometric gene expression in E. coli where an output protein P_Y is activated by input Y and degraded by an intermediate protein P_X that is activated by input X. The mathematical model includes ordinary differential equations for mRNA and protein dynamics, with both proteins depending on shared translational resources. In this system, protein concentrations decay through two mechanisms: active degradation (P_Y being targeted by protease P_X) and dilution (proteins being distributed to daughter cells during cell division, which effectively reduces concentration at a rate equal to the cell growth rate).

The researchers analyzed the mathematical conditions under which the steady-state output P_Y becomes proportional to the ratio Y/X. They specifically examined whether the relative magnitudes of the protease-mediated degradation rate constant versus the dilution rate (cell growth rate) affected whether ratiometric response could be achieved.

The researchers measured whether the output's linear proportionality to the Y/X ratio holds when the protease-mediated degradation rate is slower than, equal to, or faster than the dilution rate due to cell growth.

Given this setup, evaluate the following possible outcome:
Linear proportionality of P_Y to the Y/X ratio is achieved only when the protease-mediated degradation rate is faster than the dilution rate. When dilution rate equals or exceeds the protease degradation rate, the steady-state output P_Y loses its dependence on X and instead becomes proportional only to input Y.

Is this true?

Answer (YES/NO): NO